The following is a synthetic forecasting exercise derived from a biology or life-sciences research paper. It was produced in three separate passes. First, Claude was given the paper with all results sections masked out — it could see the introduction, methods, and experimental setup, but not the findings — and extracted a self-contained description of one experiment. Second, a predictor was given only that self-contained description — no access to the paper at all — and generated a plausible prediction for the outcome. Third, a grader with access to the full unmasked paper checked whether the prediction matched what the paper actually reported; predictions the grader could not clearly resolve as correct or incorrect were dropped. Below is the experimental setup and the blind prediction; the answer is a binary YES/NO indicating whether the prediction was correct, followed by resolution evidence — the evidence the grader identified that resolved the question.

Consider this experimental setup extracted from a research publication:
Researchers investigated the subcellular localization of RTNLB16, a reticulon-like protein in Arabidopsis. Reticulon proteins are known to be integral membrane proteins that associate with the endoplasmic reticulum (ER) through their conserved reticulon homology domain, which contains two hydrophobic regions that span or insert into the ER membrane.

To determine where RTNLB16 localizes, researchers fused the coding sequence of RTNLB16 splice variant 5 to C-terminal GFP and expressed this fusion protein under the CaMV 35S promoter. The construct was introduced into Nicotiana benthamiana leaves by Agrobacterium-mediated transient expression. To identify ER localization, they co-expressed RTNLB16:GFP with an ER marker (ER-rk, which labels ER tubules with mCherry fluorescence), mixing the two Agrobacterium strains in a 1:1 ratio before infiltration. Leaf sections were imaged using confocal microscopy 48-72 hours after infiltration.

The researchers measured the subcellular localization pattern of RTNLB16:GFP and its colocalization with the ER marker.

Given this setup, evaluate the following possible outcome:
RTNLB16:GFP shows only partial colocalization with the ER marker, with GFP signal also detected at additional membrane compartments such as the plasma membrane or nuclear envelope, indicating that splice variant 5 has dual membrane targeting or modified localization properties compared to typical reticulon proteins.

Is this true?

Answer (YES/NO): NO